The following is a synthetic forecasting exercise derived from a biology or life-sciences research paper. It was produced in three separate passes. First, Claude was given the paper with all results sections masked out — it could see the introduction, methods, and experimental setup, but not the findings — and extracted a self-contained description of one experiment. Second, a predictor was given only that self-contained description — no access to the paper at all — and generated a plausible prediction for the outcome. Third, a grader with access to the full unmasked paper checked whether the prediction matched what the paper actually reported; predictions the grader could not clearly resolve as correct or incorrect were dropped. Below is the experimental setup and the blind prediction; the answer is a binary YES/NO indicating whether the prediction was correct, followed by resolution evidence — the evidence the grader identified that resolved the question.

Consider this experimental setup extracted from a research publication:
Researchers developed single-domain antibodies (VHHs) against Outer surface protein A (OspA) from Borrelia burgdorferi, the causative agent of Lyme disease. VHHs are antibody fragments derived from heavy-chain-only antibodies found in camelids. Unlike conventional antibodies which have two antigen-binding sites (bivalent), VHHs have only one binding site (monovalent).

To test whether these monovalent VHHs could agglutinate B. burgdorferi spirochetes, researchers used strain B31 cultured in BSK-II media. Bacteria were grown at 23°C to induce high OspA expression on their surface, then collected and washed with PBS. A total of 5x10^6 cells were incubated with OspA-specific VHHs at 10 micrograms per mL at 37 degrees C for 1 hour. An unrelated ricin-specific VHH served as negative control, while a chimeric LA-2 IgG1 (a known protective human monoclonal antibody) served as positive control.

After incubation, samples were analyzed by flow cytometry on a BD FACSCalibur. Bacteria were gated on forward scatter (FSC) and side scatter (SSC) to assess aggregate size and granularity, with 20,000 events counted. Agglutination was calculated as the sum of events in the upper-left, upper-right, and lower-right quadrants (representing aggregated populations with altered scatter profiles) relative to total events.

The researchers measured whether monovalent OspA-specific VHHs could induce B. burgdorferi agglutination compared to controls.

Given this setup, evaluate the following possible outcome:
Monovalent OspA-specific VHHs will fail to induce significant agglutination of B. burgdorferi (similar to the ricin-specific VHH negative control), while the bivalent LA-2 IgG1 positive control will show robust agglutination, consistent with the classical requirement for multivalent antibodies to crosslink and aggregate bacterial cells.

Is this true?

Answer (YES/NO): NO